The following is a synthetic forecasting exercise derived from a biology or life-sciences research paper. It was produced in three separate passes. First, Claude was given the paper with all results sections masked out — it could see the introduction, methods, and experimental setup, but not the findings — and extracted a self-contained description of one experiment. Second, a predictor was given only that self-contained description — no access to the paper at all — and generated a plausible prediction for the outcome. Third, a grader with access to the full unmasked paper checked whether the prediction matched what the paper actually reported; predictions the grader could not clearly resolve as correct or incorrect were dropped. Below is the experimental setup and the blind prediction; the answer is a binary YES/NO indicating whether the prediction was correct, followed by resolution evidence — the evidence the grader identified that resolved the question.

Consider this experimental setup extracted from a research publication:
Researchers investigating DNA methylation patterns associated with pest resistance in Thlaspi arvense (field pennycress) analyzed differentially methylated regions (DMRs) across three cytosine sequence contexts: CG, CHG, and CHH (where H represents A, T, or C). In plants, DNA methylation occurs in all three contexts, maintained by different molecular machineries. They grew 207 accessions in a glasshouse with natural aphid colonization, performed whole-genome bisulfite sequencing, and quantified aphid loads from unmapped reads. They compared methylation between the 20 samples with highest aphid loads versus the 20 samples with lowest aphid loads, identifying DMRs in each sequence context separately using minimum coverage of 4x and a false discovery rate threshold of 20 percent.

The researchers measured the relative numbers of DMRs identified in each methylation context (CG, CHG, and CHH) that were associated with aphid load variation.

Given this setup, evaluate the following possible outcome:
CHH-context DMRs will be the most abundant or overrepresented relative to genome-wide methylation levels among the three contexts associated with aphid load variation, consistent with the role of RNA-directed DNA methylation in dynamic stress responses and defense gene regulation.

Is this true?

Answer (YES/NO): NO